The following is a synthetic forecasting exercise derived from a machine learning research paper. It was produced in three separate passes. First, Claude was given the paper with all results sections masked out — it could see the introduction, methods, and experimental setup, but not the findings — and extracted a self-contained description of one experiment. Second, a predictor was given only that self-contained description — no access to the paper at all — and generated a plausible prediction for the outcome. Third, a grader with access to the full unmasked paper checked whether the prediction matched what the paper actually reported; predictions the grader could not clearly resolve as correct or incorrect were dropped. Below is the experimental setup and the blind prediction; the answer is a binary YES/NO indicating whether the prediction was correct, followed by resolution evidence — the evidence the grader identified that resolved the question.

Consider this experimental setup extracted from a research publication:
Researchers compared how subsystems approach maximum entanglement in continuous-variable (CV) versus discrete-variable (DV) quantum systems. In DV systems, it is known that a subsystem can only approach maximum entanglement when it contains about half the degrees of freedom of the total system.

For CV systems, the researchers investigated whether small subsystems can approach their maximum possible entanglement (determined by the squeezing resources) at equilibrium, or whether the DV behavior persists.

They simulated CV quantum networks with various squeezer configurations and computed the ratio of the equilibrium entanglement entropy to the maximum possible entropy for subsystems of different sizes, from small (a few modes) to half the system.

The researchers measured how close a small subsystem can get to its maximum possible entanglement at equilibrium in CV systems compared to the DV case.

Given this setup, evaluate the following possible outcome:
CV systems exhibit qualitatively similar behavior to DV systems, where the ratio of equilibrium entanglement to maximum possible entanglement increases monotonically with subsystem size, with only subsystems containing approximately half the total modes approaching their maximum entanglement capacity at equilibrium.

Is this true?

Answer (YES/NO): NO